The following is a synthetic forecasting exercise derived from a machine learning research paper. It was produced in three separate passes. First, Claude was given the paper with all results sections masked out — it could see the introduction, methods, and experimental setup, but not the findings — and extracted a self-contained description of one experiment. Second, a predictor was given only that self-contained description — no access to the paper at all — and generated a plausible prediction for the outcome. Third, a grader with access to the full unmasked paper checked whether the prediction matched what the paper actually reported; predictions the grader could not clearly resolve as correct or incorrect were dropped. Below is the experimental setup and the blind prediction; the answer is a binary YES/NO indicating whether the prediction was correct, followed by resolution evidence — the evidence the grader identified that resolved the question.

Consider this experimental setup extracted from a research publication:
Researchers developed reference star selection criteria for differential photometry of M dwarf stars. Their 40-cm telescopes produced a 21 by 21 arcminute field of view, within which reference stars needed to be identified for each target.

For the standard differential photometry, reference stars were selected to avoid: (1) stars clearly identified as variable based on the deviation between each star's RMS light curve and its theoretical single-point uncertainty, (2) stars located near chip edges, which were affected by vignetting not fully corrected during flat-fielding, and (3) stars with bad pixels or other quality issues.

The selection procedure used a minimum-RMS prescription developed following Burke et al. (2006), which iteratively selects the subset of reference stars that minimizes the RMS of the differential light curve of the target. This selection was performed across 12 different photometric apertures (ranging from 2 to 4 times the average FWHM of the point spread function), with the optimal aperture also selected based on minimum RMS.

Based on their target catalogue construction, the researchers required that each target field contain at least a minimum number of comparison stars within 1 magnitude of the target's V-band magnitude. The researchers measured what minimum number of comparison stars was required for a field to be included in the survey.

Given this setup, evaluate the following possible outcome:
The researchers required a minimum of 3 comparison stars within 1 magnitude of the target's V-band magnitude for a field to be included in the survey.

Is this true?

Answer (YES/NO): NO